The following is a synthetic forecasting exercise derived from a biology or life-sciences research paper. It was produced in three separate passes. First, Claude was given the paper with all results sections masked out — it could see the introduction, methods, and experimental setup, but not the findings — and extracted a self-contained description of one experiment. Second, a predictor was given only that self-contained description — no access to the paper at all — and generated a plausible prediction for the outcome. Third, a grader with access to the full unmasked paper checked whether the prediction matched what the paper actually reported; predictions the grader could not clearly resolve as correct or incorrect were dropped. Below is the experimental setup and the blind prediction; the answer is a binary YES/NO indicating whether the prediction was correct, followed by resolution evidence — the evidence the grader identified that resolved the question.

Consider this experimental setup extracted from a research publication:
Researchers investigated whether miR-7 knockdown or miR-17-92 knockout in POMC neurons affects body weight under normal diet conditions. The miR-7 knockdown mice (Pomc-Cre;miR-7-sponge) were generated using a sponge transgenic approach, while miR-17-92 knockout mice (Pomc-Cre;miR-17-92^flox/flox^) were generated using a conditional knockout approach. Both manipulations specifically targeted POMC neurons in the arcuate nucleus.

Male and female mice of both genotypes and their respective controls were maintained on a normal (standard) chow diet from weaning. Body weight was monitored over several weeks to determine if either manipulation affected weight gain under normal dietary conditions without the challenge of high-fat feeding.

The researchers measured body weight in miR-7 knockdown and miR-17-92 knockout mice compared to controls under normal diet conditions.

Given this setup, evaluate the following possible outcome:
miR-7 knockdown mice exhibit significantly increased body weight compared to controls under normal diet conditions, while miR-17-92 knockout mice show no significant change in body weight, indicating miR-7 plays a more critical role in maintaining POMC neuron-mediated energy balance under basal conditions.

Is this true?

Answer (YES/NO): NO